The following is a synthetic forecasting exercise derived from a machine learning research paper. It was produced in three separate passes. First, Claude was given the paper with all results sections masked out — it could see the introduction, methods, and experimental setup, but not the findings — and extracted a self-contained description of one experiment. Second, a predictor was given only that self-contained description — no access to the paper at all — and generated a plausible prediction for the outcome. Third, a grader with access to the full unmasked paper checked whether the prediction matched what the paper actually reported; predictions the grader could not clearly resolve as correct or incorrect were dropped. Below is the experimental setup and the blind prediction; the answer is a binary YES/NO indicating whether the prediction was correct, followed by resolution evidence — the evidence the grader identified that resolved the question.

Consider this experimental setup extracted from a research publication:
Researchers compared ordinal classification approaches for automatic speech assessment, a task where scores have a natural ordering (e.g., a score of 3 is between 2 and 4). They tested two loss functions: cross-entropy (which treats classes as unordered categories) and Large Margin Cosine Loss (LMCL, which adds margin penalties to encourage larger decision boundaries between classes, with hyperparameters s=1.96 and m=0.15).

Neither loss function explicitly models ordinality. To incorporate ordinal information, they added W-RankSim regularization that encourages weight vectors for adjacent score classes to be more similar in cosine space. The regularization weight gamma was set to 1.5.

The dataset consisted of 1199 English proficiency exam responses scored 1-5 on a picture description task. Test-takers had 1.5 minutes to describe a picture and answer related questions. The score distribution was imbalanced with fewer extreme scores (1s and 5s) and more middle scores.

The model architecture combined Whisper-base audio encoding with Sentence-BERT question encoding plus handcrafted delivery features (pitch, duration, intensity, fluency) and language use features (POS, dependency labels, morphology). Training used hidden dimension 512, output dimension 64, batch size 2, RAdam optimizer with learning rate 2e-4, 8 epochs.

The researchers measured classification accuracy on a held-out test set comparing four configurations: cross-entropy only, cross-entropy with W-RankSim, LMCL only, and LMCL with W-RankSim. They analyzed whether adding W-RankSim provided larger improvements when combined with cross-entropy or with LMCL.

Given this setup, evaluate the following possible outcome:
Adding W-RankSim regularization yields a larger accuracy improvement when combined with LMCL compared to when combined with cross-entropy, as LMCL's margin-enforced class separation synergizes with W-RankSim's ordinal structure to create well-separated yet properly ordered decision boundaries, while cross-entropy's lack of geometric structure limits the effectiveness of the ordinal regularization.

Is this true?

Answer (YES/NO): NO